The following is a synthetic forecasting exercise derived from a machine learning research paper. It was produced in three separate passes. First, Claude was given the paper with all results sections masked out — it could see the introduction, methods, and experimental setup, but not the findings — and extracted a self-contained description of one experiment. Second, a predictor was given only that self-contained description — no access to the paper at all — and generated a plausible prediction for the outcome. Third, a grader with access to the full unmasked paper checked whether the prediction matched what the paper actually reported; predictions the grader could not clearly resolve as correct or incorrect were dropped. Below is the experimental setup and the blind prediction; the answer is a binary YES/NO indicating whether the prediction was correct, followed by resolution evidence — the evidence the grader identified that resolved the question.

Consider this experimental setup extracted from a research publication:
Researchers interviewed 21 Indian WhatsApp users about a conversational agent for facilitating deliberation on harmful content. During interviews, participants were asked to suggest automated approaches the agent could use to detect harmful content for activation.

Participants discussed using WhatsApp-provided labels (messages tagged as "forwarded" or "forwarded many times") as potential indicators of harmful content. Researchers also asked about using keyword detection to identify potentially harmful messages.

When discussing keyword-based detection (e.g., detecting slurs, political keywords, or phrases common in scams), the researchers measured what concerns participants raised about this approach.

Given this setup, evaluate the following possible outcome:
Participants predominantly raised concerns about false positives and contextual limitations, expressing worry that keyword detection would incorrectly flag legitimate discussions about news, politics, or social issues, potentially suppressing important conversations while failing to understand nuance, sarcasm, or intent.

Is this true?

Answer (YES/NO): NO